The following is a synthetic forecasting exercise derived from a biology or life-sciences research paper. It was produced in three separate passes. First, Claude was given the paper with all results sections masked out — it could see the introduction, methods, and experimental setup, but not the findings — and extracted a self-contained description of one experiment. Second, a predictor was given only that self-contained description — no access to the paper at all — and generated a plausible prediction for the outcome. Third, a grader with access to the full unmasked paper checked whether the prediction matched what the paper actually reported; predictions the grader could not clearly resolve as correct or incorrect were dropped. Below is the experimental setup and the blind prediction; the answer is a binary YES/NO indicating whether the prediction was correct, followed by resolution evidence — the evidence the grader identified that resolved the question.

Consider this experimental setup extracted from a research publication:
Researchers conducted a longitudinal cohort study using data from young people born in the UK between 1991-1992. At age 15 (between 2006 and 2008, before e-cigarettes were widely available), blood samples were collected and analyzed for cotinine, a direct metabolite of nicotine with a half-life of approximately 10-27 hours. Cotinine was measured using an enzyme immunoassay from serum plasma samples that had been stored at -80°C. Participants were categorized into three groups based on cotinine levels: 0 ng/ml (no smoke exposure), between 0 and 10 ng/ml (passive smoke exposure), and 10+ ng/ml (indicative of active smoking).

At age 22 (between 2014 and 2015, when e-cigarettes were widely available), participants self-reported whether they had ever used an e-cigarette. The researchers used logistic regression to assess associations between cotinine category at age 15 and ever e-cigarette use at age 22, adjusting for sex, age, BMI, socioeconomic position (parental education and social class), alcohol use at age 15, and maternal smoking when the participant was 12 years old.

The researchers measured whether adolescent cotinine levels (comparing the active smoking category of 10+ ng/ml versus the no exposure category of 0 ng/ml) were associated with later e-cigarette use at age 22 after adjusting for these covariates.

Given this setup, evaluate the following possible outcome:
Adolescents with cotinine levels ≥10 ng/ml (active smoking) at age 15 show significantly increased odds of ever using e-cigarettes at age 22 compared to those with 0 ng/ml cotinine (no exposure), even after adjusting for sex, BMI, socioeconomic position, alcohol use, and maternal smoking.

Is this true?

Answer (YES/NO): YES